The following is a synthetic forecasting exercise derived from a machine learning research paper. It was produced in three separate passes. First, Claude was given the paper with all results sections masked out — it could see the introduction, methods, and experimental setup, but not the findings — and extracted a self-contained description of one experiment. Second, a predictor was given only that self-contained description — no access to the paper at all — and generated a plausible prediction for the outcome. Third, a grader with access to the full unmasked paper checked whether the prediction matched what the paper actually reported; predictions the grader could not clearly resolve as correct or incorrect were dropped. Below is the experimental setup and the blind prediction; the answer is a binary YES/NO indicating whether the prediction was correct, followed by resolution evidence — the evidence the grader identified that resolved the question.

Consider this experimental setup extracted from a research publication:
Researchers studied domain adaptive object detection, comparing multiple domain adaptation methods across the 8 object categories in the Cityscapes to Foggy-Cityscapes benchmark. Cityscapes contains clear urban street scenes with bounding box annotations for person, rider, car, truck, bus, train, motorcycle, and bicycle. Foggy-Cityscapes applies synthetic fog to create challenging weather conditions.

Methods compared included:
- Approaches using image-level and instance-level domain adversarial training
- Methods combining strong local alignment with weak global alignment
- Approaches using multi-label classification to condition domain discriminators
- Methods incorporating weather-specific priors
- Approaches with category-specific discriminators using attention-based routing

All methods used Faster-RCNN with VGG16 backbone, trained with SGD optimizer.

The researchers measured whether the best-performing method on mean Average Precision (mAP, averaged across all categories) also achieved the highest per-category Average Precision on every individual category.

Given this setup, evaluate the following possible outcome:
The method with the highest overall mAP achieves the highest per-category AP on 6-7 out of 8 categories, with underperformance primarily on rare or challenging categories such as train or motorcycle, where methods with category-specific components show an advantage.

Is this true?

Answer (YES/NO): NO